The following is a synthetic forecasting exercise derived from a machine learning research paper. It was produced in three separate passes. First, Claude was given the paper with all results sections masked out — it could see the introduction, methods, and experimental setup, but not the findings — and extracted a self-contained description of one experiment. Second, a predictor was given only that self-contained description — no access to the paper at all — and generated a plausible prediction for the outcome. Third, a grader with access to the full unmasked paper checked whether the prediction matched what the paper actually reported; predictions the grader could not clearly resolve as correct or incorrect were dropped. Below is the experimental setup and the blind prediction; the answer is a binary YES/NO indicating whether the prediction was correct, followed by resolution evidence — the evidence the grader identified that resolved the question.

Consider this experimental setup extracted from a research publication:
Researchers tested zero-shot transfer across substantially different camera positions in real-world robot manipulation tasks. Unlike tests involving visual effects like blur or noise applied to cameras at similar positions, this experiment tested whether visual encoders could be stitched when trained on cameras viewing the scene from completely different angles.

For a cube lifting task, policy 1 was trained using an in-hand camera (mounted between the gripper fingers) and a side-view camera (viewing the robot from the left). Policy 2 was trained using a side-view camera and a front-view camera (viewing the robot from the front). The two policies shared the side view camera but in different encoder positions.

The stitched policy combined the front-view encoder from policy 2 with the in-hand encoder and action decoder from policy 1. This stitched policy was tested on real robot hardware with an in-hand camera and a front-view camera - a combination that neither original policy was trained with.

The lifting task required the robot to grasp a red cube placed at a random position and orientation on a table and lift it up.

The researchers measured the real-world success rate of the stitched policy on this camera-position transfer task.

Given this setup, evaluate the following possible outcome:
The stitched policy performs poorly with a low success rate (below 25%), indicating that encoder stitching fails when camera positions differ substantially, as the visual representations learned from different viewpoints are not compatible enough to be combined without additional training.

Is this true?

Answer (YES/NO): NO